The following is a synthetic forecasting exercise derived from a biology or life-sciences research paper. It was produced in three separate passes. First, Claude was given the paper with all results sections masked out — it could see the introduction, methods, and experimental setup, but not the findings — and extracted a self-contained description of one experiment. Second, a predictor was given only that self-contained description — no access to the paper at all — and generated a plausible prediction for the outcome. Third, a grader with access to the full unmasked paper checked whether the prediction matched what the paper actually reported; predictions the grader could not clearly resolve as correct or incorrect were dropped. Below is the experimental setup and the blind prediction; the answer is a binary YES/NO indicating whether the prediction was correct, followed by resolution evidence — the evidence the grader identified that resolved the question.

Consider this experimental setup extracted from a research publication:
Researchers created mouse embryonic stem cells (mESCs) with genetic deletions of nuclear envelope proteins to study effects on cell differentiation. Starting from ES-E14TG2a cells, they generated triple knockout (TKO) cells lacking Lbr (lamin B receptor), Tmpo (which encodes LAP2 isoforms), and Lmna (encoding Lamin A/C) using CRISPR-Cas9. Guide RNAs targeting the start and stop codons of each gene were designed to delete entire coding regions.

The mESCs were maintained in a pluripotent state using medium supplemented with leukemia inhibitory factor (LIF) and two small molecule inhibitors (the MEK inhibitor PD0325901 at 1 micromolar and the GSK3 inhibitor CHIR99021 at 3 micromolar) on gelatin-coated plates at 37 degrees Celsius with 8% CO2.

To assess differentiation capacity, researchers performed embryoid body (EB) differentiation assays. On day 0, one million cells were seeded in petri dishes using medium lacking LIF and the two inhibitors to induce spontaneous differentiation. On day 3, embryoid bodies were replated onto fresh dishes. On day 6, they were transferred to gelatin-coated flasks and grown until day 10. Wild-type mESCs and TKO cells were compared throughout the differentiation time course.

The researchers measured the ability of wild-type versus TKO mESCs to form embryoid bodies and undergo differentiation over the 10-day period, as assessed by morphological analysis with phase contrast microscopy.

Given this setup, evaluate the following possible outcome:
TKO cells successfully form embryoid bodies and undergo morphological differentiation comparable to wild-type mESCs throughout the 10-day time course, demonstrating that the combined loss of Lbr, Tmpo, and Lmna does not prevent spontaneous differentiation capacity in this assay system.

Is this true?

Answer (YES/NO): NO